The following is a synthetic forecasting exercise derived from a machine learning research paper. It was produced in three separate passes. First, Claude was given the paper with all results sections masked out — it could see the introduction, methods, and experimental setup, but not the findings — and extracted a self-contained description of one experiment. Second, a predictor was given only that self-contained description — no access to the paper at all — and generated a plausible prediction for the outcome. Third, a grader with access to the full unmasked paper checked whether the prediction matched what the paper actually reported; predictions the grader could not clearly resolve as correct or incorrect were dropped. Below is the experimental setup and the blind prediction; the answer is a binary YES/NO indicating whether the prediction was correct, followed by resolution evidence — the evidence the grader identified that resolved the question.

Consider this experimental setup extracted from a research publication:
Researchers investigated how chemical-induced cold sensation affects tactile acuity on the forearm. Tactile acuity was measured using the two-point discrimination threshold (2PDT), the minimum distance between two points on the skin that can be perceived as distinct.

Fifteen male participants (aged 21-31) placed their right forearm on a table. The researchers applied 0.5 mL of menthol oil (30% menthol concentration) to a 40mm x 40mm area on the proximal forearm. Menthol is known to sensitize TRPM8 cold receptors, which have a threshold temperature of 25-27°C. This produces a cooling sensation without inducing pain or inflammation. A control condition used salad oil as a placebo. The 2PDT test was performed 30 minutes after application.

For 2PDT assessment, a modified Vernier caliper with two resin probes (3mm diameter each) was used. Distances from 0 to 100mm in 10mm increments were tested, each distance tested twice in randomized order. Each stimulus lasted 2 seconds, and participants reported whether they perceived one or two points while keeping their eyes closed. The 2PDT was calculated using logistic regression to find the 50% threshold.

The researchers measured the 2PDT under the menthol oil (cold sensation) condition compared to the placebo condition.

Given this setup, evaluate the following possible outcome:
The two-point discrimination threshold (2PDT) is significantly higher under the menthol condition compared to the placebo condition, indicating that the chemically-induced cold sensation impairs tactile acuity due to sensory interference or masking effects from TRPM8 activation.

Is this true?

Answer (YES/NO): YES